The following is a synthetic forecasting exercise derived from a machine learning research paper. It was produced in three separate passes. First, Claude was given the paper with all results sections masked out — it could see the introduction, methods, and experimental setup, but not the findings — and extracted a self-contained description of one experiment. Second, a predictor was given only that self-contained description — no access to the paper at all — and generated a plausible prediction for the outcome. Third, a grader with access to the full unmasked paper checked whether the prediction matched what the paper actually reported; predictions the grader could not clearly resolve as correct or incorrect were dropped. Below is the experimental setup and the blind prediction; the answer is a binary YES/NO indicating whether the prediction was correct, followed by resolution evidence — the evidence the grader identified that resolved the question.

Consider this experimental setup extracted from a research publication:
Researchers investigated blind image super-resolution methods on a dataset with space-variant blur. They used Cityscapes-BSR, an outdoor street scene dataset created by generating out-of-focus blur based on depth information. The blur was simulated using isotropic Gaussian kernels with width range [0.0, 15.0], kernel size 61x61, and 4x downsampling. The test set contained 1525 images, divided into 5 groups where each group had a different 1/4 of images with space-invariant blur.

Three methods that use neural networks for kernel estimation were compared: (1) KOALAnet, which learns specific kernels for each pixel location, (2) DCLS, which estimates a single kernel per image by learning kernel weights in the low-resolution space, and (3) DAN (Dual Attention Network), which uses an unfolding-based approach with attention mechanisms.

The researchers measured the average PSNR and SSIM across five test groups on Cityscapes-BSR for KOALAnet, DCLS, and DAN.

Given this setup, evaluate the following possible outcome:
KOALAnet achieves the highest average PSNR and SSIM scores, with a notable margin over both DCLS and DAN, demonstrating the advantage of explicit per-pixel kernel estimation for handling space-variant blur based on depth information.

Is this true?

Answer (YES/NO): NO